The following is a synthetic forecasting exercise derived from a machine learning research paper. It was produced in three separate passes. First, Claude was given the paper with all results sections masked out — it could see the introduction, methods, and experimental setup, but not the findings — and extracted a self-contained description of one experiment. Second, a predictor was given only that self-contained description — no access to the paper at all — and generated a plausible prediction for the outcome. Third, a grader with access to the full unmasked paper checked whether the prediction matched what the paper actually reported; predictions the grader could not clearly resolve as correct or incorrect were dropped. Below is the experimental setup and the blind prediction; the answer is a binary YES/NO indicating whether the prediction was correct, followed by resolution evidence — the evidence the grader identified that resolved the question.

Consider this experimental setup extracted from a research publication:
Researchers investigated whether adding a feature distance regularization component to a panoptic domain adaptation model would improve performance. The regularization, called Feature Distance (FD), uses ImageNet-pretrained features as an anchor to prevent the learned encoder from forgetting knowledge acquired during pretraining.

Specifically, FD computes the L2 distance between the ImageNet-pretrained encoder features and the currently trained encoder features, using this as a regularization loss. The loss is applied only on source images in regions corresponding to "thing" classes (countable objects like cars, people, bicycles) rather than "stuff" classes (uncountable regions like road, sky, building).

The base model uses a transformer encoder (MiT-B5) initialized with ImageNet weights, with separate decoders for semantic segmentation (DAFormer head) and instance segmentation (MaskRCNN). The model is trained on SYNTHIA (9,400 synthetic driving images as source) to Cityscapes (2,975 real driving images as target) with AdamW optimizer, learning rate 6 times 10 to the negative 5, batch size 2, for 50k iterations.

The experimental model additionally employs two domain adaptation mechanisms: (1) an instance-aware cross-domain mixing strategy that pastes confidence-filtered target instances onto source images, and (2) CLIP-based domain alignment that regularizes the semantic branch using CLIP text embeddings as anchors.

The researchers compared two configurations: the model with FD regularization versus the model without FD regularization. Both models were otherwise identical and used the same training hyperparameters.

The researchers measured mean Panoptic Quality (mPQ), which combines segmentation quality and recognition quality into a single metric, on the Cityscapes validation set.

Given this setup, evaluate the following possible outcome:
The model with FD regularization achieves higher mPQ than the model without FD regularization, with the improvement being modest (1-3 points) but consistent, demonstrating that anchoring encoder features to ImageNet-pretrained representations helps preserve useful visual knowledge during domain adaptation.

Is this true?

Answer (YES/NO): NO